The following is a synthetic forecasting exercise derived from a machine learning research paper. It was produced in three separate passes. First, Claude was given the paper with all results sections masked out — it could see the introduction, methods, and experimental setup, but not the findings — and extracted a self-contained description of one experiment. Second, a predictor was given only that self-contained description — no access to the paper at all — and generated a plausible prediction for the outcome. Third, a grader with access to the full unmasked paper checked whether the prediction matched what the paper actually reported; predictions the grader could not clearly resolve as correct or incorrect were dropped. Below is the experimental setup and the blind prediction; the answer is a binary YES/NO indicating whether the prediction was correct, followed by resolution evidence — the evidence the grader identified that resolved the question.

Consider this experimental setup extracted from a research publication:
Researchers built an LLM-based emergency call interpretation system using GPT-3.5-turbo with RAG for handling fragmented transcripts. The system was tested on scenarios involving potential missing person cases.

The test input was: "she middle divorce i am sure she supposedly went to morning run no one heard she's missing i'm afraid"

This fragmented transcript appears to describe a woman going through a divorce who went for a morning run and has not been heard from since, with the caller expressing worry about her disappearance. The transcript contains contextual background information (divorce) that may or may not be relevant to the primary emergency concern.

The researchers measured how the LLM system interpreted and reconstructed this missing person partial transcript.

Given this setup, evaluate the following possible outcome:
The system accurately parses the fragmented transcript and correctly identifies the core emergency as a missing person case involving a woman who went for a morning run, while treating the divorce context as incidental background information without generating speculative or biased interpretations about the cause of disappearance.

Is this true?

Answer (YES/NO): YES